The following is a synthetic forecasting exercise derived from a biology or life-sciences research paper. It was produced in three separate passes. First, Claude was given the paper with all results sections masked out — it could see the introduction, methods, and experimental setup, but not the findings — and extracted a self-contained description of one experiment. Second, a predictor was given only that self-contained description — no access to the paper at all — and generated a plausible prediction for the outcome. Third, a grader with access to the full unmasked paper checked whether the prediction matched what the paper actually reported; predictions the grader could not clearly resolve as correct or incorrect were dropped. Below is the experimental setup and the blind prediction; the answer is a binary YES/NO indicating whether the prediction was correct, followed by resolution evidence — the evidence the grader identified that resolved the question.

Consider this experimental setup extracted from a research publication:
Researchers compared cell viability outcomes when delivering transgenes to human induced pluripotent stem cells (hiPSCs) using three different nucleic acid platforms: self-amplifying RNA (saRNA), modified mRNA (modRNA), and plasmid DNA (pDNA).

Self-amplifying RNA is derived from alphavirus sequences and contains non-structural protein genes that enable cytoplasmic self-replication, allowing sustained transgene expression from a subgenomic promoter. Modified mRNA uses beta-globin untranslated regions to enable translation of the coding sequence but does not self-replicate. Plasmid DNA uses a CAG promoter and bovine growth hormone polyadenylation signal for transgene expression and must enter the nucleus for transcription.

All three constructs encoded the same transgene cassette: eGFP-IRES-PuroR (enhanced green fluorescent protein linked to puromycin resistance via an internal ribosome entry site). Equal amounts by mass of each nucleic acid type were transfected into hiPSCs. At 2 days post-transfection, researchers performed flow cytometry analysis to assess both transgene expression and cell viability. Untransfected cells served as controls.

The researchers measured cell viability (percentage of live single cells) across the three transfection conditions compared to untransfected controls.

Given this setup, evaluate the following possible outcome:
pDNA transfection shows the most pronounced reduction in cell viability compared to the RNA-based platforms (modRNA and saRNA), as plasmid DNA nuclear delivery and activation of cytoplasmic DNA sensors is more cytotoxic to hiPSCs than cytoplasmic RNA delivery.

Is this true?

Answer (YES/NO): NO